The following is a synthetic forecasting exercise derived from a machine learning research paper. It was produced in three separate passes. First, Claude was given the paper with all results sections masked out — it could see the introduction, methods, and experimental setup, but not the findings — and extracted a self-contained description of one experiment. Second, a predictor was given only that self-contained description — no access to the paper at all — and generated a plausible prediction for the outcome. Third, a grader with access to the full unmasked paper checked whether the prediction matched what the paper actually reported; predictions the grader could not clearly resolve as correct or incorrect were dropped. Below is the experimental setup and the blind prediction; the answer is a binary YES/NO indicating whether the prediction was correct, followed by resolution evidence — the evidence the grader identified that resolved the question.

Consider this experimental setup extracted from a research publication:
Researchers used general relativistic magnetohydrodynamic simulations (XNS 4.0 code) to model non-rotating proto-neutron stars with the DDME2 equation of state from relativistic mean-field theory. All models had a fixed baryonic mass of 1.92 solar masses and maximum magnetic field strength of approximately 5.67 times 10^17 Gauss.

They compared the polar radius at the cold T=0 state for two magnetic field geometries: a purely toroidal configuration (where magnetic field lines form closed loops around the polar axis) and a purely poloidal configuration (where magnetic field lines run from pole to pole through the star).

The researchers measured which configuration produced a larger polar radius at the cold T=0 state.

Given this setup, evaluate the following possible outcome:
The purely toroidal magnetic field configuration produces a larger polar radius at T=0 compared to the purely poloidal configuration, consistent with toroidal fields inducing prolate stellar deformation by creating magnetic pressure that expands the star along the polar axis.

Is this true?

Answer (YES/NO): YES